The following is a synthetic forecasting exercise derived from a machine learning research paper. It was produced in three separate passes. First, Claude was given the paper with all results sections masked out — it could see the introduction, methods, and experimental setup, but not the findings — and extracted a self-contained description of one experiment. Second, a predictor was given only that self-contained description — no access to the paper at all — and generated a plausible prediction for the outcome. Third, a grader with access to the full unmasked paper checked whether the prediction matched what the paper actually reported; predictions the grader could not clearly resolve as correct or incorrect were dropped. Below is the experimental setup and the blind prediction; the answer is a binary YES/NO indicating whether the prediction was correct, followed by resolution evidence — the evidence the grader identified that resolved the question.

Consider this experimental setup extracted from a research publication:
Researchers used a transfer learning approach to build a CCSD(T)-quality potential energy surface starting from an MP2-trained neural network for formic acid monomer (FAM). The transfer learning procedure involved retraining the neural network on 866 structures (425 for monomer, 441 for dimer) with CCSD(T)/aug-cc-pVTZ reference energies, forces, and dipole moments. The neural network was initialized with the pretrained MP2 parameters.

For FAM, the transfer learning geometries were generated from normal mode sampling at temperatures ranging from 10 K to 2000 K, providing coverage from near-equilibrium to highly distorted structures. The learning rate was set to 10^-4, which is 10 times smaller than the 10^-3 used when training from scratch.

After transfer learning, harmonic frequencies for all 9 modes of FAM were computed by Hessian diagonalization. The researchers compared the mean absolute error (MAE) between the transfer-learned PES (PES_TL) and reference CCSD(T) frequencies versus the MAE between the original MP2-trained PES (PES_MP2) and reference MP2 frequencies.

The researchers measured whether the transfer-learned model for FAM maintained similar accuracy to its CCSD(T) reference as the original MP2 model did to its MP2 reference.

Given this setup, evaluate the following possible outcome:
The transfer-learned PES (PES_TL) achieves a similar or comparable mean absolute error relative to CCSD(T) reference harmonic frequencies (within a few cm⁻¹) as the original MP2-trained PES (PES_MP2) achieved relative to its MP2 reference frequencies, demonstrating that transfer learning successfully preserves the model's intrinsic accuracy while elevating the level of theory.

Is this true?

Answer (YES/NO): YES